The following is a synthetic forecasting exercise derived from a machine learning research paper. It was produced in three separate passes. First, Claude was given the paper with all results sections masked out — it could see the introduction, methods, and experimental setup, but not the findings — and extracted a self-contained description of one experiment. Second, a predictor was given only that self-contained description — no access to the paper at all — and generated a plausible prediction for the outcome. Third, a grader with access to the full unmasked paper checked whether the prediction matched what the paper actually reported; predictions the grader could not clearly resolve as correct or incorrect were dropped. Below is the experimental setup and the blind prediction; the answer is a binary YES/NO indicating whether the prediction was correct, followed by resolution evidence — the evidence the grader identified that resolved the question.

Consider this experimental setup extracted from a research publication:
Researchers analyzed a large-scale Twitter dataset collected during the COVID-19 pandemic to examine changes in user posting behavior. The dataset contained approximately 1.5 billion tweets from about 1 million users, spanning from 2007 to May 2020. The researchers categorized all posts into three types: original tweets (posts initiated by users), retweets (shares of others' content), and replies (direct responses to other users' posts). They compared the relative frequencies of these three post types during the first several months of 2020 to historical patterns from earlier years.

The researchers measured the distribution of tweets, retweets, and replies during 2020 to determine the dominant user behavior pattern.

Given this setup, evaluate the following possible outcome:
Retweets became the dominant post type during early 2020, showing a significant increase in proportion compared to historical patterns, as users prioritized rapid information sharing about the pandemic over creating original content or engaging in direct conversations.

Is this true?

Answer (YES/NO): YES